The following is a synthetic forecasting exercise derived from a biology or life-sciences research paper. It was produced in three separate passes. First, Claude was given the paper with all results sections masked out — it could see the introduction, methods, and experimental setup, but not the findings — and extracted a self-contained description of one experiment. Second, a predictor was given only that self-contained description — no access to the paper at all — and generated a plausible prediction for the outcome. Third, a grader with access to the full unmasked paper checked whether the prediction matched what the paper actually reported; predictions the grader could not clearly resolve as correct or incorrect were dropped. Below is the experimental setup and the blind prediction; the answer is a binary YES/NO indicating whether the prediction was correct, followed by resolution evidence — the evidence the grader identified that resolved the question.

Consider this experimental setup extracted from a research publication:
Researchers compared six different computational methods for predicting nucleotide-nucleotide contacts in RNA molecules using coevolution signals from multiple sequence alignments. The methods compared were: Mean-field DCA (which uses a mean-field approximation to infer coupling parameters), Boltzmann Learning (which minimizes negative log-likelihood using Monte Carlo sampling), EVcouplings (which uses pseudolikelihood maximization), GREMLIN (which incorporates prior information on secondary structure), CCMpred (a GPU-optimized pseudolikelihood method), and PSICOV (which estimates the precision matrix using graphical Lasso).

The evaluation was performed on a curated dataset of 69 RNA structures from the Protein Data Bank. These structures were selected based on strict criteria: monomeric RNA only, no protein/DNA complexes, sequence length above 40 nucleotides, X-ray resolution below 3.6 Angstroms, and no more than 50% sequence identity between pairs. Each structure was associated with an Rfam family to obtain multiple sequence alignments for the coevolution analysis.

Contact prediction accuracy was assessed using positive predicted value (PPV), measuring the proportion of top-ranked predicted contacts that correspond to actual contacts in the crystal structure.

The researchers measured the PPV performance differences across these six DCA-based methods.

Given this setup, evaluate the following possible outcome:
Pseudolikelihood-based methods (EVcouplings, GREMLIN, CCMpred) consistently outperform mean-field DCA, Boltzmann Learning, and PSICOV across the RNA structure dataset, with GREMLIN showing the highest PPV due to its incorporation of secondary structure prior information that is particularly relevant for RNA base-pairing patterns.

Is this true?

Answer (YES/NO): NO